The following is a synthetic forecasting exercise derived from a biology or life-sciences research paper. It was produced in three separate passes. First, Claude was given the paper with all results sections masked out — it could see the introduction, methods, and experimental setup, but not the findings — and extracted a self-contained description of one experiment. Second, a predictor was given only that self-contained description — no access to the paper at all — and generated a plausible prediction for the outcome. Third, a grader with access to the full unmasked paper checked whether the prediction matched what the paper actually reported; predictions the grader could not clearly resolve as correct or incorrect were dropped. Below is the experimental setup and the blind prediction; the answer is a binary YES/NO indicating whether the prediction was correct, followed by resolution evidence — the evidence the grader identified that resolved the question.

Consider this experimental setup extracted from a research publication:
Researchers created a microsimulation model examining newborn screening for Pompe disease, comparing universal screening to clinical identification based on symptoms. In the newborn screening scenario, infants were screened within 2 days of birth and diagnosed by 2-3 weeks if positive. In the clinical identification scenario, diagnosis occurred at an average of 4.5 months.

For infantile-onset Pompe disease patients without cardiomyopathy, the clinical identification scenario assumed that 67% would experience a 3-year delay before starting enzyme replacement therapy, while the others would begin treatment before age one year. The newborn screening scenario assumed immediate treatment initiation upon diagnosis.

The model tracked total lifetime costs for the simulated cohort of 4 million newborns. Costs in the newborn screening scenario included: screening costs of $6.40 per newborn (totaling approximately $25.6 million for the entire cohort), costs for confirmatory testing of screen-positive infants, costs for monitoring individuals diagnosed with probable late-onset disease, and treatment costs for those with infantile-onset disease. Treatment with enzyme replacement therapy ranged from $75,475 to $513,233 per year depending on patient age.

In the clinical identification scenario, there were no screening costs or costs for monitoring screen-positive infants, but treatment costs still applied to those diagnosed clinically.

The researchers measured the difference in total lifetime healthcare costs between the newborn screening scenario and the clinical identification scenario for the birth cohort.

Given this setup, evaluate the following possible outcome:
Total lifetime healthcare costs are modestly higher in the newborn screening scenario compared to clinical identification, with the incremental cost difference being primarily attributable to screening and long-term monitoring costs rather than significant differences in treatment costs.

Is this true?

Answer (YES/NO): NO